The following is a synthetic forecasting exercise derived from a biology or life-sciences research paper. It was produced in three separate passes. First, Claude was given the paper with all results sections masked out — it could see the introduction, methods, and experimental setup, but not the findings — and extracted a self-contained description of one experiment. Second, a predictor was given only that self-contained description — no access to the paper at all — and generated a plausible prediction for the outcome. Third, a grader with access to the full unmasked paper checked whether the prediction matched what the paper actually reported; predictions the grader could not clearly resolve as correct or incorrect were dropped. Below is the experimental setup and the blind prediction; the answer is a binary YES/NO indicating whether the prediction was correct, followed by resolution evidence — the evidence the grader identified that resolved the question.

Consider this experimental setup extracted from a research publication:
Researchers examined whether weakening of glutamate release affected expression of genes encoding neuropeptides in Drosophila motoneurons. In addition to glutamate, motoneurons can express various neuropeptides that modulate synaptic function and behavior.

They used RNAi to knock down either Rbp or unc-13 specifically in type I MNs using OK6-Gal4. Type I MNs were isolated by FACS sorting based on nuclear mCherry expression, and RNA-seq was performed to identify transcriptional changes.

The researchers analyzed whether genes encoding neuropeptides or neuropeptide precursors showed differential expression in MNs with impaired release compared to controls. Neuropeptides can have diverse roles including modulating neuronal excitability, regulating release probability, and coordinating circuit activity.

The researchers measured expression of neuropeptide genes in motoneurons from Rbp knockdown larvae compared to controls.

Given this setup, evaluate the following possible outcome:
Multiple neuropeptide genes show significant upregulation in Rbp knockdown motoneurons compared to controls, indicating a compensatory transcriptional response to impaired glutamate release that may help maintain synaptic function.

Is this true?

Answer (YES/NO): YES